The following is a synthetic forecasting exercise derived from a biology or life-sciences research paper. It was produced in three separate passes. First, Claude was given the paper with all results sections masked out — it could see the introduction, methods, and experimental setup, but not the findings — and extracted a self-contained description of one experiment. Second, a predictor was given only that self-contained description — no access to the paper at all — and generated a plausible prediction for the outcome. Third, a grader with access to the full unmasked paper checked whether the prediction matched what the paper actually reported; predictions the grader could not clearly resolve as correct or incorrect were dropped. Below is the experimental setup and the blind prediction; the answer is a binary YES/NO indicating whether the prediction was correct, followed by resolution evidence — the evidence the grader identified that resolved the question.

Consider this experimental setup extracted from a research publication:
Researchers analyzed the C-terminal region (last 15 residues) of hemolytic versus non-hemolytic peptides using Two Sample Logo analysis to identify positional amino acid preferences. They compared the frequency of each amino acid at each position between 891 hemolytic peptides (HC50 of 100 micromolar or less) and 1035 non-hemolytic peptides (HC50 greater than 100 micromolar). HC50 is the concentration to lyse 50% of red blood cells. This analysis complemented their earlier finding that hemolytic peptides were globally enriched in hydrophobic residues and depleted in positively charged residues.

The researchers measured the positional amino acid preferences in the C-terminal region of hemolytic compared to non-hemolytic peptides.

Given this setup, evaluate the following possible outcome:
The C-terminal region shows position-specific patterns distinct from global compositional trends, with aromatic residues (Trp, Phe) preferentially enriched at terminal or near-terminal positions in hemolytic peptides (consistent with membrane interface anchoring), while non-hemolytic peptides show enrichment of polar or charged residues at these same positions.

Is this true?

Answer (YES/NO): NO